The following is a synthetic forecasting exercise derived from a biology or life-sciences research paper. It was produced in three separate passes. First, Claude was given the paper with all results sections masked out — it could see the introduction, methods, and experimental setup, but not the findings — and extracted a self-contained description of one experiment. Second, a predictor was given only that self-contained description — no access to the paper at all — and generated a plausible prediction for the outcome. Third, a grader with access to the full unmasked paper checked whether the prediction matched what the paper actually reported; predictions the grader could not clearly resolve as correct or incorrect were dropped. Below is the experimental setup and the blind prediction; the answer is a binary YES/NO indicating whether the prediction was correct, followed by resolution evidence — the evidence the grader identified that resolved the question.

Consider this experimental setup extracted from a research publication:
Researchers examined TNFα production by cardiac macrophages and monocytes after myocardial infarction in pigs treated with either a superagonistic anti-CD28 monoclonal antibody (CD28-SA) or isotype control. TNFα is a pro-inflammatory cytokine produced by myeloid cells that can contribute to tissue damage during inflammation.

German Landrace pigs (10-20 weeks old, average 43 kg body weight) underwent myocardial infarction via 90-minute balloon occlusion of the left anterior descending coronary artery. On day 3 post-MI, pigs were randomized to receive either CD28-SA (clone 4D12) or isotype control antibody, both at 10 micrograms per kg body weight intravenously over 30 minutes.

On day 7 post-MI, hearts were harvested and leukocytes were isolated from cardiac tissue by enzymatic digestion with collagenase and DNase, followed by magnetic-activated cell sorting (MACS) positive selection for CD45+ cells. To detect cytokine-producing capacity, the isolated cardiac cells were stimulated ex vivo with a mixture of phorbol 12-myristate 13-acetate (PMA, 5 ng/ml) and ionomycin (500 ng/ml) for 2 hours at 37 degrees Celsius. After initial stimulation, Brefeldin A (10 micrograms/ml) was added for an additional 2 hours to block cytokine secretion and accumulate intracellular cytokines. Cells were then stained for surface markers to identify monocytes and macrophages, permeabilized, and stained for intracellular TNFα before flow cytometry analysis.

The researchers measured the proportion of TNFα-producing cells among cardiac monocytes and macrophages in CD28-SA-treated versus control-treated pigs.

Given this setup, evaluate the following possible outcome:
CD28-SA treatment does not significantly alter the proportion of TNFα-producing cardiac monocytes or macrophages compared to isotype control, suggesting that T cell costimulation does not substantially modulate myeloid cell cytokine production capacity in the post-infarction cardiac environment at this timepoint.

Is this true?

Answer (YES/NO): NO